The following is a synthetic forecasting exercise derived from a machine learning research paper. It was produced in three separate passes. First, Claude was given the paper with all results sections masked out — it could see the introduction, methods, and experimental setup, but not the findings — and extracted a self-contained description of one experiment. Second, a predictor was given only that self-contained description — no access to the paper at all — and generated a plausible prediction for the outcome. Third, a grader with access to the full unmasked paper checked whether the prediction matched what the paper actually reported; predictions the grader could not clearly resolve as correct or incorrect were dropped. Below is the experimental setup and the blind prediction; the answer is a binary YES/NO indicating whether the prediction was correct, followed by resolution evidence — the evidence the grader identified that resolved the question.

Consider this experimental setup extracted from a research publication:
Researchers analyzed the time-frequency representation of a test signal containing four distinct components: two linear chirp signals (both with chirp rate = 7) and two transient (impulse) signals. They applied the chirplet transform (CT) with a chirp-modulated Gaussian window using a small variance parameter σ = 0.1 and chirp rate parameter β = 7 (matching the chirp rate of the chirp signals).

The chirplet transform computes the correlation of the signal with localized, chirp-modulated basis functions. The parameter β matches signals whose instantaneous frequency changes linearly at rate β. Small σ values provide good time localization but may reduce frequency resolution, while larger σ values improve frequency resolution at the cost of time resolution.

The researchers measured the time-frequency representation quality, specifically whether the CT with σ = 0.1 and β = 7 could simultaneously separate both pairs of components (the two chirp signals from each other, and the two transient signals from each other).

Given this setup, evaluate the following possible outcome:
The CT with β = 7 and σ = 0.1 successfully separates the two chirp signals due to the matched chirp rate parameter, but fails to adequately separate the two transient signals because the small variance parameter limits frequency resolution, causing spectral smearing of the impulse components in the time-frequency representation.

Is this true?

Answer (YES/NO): NO